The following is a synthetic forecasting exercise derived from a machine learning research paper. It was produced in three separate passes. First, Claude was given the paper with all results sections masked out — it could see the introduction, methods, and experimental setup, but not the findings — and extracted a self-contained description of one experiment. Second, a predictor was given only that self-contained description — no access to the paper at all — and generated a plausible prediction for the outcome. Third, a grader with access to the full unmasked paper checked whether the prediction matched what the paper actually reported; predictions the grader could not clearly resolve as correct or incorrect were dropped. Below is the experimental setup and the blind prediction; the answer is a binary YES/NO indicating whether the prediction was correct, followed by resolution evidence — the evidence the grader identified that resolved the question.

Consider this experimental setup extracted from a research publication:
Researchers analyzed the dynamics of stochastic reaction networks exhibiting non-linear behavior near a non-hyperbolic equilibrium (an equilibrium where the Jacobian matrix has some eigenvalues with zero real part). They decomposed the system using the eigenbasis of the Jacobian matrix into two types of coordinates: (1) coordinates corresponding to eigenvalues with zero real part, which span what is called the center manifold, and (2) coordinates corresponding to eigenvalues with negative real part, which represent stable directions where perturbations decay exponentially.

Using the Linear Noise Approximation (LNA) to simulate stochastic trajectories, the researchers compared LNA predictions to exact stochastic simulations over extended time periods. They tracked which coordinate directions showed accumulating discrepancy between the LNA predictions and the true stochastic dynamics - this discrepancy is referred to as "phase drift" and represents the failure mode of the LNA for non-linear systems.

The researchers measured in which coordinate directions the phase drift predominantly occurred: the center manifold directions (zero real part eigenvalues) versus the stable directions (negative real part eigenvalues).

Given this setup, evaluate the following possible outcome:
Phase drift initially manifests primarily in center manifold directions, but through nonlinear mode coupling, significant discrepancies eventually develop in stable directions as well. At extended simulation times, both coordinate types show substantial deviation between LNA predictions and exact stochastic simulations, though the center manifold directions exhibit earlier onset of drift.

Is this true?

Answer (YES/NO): NO